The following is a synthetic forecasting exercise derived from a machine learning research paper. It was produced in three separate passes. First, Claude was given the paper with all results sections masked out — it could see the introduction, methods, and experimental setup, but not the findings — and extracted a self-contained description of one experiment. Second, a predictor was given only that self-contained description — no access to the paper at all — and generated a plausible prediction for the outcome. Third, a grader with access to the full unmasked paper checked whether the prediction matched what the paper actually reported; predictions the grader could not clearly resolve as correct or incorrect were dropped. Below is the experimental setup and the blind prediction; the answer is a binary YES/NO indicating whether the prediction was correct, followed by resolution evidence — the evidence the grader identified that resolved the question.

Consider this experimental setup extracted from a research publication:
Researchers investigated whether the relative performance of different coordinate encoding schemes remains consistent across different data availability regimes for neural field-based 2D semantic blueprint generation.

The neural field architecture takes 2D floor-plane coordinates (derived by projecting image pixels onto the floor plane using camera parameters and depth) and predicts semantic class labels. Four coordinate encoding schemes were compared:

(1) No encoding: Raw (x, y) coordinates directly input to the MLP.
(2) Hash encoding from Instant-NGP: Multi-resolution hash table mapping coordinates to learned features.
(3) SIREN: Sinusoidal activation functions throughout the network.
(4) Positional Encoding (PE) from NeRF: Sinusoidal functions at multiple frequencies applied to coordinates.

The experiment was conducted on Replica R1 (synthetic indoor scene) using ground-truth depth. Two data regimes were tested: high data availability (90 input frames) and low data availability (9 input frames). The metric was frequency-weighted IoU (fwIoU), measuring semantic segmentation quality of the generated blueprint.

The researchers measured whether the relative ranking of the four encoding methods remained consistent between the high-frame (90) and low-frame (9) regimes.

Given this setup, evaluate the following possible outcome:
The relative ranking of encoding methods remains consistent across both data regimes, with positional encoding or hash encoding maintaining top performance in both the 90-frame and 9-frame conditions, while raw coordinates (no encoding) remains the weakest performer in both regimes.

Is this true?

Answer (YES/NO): NO